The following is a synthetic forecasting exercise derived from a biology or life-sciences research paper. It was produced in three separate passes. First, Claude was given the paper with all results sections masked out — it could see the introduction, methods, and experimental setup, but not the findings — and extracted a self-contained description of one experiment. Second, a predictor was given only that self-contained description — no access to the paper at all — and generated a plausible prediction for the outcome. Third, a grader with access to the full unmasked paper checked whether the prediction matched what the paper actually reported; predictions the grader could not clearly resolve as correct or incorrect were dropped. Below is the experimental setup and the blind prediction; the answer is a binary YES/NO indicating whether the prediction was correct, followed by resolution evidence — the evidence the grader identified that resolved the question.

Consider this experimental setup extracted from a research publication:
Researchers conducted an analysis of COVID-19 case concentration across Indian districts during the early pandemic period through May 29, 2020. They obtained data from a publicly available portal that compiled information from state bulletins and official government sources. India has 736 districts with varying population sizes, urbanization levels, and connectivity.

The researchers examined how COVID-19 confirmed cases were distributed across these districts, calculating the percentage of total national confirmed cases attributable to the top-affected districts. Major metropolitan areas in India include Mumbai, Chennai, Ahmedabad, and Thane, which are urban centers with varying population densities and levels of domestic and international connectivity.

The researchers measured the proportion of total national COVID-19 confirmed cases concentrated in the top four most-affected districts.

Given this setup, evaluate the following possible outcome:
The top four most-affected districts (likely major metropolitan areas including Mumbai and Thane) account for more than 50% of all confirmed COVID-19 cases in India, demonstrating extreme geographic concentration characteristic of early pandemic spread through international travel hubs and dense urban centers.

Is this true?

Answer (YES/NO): NO